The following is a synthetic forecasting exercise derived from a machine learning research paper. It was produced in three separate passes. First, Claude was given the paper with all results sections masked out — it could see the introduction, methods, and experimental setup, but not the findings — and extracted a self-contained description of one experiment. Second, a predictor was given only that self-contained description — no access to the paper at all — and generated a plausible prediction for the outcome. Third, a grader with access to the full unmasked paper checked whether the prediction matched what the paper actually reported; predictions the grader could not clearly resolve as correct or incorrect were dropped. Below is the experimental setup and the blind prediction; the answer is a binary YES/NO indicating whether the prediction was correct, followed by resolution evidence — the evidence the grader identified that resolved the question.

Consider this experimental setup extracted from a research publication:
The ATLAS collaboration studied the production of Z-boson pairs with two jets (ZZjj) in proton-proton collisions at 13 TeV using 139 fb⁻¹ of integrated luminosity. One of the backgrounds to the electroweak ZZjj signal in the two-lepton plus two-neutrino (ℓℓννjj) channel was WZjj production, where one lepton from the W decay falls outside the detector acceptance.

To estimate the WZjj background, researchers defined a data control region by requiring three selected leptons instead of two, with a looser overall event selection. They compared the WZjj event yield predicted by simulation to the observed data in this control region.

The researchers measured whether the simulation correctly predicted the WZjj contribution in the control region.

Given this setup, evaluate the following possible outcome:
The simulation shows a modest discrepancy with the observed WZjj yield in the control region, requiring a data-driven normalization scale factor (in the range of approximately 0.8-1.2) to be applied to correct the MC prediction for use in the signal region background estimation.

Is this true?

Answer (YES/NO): YES